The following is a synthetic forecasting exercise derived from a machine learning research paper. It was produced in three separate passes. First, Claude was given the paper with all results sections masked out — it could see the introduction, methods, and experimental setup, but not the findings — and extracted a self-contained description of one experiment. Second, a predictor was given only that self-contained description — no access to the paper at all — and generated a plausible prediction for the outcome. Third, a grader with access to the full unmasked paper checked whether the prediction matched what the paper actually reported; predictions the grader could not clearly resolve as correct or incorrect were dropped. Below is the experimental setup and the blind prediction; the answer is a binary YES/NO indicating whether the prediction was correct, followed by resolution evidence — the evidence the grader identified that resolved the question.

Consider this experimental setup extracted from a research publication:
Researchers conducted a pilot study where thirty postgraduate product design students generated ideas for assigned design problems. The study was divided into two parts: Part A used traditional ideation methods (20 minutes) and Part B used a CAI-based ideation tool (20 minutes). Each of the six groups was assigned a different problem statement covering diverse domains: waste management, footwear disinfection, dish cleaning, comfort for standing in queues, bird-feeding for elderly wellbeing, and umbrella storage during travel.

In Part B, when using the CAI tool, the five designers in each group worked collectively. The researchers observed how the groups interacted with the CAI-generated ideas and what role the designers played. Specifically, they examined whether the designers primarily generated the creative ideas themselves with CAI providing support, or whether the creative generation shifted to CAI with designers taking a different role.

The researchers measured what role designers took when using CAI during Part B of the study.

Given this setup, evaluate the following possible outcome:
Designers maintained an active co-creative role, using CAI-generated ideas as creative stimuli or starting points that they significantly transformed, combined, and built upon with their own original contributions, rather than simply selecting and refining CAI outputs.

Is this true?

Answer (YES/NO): NO